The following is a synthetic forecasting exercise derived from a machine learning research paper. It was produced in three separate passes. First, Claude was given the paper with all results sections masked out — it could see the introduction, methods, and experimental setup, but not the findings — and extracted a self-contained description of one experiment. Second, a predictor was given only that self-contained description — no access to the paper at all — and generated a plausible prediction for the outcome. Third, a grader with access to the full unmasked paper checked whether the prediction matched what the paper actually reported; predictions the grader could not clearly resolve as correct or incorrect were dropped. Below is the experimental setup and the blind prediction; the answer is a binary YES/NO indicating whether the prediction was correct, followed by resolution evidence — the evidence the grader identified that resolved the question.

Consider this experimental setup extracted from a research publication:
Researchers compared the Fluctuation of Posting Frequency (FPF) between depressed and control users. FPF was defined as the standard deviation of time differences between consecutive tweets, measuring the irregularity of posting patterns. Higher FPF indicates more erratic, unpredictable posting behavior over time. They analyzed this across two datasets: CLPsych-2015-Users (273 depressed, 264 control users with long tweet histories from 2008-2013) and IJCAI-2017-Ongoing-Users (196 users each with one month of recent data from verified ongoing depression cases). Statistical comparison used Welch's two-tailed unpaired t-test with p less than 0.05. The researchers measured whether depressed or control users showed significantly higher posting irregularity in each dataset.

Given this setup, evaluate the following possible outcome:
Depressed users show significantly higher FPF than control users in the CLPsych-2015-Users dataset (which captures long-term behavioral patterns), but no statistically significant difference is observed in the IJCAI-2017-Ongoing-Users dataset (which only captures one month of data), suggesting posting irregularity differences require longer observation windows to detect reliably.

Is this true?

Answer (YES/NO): NO